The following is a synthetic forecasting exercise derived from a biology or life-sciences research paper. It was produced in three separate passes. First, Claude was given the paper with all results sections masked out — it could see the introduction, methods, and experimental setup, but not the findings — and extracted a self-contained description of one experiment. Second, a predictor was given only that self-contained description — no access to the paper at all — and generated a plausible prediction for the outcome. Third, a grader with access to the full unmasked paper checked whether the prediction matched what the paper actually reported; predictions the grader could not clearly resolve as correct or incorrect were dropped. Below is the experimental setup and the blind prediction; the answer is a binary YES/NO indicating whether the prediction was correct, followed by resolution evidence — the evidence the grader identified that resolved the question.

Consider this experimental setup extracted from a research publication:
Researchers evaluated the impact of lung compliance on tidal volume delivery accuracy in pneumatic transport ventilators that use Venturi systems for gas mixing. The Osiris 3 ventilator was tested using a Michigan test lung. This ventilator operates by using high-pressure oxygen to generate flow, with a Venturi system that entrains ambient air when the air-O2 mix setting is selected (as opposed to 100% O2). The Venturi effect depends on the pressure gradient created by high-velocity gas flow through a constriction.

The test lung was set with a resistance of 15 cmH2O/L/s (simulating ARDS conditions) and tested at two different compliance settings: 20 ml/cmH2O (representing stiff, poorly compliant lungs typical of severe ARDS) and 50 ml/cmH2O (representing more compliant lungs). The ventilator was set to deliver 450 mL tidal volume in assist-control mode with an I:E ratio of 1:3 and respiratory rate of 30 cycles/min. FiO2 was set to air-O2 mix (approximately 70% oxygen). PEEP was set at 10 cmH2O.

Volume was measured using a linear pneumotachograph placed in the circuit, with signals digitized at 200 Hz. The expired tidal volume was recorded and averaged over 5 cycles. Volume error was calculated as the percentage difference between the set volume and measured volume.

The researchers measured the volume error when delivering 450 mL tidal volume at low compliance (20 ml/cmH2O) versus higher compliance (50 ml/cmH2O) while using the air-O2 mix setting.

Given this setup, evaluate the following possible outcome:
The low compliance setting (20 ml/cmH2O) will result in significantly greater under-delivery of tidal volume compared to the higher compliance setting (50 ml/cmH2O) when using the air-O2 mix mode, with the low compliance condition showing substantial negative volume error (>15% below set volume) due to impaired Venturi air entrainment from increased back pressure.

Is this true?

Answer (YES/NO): NO